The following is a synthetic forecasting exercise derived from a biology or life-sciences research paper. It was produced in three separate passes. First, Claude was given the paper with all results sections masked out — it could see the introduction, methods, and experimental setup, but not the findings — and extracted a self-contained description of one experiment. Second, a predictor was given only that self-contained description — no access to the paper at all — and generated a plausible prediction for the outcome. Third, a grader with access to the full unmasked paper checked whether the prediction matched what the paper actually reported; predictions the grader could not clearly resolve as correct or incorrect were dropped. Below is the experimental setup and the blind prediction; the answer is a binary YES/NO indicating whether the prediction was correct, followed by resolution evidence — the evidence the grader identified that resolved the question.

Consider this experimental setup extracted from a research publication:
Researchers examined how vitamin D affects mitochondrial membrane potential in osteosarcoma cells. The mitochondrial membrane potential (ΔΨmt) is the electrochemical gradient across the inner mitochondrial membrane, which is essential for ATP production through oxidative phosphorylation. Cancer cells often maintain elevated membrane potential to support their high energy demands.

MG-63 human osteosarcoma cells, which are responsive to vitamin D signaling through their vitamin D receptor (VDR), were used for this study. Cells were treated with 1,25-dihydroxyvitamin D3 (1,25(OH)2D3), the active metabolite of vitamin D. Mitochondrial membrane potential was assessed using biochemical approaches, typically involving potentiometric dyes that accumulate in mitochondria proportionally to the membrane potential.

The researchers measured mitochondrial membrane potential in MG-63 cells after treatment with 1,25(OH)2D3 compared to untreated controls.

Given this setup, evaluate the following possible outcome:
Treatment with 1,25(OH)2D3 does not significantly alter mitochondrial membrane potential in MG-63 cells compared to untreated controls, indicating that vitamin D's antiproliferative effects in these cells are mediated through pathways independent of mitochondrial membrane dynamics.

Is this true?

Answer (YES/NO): NO